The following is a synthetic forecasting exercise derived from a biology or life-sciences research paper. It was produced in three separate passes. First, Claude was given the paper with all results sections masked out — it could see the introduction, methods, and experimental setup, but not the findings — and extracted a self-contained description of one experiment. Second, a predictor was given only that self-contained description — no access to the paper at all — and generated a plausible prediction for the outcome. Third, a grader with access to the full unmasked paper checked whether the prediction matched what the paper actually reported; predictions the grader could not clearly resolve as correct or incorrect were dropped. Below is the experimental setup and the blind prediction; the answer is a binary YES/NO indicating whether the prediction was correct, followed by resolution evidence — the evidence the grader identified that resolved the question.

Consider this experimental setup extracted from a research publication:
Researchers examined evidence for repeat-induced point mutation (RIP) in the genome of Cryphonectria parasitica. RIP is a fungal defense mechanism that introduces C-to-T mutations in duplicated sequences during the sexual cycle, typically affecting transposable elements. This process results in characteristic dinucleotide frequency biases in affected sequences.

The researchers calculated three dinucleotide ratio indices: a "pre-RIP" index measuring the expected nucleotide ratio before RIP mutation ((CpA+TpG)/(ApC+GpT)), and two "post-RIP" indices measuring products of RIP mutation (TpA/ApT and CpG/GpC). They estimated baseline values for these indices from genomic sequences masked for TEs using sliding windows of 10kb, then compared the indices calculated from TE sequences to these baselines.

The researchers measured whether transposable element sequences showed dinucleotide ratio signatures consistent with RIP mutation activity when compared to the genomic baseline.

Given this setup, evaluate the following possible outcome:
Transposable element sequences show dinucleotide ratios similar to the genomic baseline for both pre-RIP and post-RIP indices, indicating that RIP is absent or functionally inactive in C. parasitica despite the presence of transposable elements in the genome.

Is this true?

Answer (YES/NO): NO